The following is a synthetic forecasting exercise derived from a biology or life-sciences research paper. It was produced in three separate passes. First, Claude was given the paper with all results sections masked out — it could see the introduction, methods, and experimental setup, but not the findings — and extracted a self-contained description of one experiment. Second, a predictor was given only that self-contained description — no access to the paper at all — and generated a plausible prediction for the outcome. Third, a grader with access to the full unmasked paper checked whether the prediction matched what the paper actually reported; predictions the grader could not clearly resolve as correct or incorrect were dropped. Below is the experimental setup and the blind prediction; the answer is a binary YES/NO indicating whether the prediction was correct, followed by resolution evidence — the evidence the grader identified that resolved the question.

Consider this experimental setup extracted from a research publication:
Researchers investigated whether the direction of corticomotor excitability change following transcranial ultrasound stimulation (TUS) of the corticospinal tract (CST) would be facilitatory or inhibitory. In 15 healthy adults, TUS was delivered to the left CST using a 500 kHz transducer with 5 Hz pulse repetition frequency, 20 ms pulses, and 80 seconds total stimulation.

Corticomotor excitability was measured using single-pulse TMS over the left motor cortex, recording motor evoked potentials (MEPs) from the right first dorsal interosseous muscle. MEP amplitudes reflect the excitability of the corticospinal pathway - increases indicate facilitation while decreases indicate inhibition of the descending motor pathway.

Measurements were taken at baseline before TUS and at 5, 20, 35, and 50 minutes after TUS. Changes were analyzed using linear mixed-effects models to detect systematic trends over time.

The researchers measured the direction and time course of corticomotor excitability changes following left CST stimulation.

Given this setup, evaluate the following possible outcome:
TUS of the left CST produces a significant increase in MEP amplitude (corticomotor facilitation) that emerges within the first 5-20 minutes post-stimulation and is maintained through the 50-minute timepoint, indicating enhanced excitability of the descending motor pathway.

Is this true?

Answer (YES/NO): NO